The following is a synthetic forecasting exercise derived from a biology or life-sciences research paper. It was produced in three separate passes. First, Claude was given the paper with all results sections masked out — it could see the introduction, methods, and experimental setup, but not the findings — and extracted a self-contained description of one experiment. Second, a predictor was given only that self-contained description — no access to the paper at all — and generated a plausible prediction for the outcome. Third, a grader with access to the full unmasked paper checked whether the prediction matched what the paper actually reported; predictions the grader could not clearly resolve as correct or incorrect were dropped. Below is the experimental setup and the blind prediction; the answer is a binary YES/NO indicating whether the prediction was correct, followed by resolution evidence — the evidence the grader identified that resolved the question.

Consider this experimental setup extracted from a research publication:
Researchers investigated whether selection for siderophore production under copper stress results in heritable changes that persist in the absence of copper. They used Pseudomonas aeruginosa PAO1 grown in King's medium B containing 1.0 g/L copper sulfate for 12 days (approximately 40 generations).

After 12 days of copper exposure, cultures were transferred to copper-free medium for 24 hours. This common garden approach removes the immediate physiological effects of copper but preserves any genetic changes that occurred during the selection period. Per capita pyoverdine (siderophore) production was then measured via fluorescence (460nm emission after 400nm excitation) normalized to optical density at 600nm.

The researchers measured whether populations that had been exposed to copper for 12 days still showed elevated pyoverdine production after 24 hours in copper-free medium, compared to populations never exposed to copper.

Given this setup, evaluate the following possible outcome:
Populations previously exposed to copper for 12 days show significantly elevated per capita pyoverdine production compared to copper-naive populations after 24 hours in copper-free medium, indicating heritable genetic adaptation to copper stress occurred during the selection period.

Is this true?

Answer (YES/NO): YES